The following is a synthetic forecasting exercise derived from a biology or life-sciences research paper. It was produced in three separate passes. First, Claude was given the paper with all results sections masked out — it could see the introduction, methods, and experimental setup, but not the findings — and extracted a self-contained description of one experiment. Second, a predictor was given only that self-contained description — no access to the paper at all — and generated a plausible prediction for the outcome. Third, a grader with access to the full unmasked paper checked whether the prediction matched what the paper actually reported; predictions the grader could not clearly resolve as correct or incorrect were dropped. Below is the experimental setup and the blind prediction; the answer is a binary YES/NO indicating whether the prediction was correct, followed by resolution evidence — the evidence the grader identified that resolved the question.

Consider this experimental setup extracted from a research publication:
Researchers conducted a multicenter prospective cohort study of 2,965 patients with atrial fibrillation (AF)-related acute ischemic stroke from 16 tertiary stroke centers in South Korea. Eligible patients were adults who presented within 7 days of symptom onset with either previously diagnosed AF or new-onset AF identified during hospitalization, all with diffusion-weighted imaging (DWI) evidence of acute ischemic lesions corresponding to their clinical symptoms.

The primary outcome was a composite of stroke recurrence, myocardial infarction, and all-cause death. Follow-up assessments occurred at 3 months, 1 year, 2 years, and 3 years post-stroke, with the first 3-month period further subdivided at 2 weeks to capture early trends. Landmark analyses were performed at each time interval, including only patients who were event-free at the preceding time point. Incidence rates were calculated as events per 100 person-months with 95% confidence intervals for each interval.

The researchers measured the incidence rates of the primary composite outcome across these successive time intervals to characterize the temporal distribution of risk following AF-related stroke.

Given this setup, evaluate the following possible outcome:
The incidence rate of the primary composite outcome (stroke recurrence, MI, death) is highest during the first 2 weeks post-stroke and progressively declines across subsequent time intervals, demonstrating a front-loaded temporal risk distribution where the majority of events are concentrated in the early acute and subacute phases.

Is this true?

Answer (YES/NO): YES